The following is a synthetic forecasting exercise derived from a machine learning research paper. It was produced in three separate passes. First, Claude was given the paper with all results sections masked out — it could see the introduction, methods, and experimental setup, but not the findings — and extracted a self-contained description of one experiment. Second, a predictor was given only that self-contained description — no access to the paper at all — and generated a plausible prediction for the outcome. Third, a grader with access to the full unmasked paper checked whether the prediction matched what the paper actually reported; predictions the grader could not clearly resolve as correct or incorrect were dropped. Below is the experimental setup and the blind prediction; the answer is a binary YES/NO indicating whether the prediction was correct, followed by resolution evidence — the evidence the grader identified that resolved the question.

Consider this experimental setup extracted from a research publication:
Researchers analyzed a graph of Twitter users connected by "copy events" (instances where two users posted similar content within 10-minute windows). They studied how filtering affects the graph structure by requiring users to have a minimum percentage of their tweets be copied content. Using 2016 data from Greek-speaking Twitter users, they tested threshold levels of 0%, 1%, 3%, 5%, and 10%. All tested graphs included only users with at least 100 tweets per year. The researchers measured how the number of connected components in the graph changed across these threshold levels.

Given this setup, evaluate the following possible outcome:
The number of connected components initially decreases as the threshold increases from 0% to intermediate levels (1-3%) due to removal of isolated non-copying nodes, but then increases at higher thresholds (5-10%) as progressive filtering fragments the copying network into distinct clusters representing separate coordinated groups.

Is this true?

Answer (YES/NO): NO